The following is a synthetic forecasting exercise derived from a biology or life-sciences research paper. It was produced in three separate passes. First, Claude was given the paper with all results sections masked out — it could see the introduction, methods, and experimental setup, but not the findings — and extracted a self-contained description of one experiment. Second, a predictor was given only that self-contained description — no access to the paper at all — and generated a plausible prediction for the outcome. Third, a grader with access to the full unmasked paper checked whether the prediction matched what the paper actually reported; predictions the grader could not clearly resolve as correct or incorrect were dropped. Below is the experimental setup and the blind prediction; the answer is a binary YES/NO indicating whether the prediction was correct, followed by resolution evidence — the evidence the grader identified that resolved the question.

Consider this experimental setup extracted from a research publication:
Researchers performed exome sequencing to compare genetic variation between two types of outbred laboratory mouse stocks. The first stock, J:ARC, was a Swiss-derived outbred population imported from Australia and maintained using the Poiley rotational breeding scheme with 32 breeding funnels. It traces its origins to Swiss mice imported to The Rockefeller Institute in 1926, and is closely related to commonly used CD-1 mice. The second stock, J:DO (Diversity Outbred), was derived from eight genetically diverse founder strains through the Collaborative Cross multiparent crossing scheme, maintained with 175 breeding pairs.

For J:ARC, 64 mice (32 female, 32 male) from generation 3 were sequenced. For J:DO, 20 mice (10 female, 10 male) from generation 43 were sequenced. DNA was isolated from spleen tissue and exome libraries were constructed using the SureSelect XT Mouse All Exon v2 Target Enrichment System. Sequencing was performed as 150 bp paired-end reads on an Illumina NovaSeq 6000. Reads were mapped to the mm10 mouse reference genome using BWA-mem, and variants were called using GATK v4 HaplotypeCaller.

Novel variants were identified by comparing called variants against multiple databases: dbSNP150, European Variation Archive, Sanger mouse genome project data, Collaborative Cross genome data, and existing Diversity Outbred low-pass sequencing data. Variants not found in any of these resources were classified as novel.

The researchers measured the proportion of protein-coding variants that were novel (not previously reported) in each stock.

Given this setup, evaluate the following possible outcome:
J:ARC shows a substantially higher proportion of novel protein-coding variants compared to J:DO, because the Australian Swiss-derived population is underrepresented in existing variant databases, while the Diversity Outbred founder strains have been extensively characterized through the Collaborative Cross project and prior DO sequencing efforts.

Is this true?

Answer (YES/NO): YES